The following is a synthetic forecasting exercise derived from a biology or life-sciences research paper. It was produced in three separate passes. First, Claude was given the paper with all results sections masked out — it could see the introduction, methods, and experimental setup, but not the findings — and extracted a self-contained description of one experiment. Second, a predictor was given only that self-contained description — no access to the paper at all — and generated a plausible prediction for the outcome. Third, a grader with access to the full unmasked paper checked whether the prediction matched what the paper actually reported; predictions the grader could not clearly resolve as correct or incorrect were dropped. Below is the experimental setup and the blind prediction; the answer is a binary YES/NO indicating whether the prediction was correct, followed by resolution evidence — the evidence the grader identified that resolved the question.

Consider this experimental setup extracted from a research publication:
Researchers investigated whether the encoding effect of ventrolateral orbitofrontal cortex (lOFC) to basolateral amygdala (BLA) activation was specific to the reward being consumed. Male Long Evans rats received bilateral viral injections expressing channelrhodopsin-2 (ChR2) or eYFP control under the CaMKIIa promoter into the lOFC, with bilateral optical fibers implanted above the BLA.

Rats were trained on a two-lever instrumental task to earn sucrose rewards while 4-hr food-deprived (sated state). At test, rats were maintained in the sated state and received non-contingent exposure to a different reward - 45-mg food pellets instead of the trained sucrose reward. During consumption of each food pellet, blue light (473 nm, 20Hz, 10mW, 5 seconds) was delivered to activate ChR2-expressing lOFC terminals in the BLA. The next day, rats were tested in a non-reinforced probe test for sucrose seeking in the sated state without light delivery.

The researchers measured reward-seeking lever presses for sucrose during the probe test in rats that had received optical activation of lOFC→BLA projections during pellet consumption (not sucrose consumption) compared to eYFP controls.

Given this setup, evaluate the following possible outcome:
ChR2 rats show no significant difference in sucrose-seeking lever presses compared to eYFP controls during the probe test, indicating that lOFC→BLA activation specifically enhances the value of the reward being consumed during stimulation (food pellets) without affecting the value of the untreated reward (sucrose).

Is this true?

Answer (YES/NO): YES